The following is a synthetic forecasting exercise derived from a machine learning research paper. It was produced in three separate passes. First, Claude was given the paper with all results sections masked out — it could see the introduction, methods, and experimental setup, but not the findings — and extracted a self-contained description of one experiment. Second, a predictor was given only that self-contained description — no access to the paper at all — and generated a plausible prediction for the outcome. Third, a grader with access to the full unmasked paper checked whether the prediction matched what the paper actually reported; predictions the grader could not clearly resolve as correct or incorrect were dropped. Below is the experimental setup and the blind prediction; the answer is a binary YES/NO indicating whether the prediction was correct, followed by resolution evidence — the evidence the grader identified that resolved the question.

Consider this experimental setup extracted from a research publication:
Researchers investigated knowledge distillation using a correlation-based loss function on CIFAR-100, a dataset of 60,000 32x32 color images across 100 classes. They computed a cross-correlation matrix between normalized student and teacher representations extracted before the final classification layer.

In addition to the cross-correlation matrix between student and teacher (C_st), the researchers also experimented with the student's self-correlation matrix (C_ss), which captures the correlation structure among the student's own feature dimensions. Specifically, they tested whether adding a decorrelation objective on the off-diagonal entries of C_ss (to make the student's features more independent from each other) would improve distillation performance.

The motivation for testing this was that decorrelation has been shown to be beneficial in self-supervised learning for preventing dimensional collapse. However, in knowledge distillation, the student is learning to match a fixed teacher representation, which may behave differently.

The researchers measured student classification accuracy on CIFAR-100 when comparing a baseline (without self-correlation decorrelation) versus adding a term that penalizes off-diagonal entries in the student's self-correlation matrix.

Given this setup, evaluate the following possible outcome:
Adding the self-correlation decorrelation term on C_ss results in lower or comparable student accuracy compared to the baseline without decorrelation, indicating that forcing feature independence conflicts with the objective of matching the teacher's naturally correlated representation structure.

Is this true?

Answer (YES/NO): YES